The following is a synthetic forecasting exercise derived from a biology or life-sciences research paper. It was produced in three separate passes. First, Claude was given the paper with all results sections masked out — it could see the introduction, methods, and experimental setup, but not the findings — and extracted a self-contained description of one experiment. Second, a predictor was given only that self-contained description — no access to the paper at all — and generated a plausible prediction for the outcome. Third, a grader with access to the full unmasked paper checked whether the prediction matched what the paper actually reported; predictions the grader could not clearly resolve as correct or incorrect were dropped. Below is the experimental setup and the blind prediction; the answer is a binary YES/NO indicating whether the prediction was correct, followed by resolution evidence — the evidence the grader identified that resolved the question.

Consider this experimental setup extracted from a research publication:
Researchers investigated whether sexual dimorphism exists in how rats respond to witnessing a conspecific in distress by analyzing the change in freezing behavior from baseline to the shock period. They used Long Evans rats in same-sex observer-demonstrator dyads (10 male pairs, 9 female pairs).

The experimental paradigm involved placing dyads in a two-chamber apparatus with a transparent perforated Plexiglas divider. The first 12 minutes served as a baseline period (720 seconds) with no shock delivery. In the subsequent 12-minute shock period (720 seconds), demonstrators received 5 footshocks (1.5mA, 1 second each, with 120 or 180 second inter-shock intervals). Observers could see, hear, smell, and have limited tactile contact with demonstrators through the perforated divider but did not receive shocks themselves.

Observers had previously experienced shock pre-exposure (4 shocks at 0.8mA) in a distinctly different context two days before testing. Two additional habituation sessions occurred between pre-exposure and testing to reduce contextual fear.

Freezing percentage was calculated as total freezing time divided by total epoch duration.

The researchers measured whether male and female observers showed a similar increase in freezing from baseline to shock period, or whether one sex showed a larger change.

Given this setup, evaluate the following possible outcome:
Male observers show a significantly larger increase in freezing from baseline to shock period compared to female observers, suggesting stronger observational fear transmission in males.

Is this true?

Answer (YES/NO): NO